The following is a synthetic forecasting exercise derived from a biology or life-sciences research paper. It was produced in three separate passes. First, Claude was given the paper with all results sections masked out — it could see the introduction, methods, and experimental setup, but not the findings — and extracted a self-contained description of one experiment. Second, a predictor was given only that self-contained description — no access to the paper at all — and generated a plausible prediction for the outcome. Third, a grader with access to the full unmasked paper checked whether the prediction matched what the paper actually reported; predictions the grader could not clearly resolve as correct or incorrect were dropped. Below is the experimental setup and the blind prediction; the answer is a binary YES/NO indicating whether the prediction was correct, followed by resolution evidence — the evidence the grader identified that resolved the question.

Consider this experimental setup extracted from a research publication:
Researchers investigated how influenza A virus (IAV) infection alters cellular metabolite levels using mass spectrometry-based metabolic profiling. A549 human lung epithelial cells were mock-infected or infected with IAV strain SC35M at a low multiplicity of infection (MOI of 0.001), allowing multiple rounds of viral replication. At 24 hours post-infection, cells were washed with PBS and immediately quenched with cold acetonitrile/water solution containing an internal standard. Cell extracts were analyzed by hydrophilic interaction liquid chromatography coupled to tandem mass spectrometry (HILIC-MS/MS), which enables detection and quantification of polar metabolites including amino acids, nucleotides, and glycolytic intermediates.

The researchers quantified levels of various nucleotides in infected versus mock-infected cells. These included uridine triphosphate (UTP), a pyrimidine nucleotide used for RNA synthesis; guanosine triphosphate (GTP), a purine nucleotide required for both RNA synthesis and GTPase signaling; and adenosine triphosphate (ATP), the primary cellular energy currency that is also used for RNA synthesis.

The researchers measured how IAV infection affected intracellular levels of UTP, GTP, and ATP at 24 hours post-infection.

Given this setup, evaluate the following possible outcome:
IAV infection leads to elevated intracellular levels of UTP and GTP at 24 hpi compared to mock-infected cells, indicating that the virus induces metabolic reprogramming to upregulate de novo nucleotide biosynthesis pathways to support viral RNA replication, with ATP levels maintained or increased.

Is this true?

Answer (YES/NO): NO